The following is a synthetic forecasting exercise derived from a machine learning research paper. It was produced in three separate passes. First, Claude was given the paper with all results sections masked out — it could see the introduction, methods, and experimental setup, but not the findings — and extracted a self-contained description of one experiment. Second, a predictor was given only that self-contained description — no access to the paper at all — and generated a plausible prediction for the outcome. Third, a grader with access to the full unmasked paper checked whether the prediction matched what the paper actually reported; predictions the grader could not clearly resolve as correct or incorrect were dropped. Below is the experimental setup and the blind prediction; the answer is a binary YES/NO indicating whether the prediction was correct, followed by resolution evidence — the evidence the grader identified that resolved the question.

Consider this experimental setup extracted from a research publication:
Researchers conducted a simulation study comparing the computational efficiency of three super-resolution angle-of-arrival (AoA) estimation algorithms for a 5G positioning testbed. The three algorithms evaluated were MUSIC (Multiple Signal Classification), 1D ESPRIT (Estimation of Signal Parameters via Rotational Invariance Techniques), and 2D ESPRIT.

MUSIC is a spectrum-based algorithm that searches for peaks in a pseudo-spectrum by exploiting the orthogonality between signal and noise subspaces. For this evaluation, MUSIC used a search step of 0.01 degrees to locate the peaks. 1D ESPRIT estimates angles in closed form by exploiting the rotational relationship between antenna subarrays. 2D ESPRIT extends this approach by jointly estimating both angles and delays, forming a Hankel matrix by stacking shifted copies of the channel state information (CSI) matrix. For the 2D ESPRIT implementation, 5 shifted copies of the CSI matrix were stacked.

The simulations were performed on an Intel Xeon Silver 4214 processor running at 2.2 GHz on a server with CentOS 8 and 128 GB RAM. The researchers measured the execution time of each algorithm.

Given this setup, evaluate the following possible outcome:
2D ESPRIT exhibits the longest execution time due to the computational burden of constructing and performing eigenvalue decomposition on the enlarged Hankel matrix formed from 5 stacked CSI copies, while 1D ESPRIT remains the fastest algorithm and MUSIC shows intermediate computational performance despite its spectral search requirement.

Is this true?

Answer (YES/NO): NO